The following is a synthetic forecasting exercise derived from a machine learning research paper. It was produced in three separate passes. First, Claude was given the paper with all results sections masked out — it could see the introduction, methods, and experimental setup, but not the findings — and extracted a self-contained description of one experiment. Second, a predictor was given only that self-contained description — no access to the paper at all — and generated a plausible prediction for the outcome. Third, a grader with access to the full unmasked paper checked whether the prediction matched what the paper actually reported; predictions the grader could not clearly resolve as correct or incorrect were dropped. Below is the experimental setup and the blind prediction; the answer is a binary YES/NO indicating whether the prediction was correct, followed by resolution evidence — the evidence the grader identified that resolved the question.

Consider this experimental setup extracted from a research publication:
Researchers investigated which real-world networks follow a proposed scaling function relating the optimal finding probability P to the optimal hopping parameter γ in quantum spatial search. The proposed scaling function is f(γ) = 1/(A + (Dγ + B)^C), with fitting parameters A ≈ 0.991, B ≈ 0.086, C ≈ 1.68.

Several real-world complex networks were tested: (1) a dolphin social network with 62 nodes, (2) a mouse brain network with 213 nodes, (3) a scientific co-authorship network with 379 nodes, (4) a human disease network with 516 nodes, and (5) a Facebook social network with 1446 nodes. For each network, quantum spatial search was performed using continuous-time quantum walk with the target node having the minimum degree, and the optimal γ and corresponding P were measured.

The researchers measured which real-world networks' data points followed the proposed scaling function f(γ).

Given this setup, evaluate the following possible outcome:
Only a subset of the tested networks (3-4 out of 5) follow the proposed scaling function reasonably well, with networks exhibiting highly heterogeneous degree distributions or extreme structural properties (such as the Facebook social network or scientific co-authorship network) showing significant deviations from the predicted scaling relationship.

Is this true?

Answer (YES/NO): NO